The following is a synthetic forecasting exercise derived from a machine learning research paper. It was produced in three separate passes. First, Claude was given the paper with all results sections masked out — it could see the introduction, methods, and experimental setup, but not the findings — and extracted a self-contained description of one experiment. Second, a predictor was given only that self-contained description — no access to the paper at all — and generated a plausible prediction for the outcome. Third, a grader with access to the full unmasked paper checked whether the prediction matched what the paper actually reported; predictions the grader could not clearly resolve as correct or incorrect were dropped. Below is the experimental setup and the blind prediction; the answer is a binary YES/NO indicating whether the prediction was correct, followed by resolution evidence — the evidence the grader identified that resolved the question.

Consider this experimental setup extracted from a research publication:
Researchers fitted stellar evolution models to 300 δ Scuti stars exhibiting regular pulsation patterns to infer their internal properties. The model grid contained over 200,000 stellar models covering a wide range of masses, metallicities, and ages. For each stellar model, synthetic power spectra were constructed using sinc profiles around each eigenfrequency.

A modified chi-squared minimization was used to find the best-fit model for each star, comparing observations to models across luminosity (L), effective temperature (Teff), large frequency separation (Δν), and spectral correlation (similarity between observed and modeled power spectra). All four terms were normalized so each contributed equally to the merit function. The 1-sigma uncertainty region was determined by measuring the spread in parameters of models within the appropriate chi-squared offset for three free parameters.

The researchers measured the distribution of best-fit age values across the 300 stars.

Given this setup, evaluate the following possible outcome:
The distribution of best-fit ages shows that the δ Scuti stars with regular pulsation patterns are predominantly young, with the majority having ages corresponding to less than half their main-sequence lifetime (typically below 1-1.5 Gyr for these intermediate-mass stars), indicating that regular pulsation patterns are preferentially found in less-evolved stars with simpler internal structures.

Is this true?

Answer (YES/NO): YES